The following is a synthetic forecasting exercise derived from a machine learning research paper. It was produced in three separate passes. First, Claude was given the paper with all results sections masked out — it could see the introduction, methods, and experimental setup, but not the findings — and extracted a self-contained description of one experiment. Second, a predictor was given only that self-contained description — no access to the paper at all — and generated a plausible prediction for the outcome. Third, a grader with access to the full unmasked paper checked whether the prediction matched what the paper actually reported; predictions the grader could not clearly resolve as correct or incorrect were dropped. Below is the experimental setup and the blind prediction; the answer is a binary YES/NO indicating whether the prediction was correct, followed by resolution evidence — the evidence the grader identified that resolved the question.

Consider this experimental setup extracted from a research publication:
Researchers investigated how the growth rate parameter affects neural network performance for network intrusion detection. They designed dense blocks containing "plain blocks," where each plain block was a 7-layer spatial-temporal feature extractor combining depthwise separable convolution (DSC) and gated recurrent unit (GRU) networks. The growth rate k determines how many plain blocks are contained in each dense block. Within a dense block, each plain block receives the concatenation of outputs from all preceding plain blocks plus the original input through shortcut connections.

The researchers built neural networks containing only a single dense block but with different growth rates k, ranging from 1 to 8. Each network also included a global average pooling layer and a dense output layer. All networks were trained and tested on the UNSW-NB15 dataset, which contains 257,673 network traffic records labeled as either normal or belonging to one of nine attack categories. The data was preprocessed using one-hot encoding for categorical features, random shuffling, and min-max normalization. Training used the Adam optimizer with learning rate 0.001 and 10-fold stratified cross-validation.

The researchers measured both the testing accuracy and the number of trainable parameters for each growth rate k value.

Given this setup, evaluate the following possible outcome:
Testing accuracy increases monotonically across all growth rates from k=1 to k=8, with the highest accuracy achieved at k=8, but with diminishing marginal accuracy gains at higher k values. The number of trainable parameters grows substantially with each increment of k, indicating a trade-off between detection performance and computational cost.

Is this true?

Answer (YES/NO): NO